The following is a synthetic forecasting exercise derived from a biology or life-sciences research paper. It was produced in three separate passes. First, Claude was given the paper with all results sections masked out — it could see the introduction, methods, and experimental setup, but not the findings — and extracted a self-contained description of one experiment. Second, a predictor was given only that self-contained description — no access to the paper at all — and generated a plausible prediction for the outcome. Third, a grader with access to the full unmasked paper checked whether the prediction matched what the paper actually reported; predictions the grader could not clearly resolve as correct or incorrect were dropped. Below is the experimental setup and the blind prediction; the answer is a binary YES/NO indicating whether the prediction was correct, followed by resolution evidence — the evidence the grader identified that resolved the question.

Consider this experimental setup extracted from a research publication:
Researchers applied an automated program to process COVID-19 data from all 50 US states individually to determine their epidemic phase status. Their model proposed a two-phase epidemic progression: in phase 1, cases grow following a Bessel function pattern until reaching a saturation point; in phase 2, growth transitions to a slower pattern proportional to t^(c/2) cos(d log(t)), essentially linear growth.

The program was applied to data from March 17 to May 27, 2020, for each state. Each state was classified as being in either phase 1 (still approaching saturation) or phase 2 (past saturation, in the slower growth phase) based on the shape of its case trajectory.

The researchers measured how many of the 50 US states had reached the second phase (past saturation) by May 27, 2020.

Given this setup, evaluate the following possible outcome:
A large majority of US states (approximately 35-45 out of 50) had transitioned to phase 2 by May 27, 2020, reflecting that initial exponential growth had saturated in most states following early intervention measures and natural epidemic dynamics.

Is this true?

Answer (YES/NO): NO